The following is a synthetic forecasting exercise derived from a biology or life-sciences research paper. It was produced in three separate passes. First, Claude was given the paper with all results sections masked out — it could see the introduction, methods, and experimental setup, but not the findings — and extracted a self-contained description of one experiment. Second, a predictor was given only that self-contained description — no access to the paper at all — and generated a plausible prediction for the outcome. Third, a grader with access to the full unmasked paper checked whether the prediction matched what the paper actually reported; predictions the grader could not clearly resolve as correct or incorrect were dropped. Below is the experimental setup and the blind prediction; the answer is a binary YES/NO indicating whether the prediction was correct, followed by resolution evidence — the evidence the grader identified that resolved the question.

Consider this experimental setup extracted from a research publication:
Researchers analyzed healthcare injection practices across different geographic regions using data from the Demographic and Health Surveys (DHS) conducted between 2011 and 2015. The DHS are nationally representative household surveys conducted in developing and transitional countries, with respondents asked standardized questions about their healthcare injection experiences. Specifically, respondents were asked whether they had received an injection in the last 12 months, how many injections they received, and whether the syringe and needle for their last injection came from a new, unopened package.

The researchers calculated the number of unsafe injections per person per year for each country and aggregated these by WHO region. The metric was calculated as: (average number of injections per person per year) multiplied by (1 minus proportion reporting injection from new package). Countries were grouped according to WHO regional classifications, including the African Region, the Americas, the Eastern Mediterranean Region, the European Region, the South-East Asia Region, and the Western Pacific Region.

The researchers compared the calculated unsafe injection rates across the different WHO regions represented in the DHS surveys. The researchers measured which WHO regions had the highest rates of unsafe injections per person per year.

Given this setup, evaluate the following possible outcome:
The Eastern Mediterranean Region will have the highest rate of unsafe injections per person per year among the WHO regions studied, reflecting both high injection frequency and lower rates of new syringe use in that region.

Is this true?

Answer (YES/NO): YES